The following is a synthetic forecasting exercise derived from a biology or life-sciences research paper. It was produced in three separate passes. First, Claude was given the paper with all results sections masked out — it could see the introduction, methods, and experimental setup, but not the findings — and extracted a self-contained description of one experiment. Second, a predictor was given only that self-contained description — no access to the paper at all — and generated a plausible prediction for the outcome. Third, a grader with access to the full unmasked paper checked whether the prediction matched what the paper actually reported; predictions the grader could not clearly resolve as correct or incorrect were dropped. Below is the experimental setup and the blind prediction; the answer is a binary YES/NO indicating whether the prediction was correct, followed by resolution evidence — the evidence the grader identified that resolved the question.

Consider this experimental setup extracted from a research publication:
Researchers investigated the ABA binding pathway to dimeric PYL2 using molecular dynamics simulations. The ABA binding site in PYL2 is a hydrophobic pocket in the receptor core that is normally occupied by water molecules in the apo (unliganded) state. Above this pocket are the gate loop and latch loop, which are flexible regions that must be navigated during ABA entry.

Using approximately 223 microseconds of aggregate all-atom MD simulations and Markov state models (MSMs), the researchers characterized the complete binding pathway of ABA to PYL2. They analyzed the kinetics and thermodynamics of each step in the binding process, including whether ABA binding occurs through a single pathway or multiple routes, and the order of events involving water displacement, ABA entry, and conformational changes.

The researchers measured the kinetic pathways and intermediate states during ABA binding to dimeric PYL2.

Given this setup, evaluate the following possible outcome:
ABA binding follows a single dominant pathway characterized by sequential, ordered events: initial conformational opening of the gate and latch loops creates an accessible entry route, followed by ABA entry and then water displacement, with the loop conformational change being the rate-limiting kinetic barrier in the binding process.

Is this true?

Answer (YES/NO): NO